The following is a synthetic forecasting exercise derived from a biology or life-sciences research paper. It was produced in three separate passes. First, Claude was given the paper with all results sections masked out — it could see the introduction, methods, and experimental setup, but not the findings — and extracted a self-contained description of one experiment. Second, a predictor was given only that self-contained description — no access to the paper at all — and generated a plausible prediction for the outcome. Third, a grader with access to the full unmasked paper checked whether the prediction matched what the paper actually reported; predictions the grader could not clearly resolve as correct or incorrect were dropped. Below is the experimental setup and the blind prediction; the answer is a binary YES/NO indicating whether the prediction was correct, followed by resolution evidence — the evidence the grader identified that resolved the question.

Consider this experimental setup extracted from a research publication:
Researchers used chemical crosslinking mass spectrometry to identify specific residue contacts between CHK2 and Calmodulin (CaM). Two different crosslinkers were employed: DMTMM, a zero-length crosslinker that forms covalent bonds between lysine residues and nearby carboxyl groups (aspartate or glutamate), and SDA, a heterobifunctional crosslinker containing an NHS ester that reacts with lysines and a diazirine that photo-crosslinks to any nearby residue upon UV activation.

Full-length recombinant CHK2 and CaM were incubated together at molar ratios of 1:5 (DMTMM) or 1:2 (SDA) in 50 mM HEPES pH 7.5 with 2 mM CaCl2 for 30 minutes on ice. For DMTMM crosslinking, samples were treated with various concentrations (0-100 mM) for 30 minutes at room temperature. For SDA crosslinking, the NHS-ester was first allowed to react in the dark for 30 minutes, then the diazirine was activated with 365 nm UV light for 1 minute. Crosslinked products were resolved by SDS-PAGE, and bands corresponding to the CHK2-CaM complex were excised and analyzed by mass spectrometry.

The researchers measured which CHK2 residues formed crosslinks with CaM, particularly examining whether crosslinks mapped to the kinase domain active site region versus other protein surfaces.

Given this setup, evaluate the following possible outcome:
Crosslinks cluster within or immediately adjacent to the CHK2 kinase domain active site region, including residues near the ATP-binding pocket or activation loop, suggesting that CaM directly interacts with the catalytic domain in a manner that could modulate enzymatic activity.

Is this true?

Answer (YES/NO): YES